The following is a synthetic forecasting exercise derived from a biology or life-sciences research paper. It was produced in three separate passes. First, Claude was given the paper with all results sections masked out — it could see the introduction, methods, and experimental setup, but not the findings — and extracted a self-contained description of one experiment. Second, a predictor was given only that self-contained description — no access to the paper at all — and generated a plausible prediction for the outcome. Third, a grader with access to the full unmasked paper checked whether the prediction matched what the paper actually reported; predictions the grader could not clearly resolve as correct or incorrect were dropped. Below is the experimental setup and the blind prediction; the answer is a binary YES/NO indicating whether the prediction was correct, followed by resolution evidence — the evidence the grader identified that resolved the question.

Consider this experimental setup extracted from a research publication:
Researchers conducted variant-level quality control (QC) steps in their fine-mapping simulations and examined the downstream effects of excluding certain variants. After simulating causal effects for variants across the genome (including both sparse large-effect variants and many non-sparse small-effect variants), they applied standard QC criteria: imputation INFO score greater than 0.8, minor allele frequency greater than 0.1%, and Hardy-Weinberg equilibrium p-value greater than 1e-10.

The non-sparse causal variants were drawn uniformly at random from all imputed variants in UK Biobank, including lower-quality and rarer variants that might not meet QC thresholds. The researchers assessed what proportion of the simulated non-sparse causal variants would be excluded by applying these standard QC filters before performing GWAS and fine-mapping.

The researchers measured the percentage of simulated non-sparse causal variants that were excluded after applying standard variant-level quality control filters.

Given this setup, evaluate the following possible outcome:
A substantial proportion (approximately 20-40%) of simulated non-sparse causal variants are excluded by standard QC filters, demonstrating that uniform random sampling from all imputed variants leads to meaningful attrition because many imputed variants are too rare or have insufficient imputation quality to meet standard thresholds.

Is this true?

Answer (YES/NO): NO